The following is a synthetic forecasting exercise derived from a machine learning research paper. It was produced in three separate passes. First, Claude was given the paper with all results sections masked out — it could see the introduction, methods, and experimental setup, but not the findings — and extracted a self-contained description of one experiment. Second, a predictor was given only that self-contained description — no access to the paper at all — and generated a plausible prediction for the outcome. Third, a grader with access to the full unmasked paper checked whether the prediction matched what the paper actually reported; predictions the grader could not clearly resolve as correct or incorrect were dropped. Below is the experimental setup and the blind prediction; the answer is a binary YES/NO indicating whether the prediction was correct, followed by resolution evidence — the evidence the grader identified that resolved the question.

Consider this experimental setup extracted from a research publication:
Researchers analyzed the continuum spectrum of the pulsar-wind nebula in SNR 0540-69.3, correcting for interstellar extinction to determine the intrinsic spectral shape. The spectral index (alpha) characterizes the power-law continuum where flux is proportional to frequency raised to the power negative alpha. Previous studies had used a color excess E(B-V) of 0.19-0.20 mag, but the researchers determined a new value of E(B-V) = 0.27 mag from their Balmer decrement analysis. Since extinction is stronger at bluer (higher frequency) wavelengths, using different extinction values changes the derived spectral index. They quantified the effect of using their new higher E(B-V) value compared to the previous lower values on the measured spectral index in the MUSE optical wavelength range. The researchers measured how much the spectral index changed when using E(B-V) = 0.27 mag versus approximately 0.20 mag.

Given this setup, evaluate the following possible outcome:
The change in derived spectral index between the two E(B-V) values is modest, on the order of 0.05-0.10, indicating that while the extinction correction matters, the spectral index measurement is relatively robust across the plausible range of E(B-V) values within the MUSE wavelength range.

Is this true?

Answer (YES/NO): NO